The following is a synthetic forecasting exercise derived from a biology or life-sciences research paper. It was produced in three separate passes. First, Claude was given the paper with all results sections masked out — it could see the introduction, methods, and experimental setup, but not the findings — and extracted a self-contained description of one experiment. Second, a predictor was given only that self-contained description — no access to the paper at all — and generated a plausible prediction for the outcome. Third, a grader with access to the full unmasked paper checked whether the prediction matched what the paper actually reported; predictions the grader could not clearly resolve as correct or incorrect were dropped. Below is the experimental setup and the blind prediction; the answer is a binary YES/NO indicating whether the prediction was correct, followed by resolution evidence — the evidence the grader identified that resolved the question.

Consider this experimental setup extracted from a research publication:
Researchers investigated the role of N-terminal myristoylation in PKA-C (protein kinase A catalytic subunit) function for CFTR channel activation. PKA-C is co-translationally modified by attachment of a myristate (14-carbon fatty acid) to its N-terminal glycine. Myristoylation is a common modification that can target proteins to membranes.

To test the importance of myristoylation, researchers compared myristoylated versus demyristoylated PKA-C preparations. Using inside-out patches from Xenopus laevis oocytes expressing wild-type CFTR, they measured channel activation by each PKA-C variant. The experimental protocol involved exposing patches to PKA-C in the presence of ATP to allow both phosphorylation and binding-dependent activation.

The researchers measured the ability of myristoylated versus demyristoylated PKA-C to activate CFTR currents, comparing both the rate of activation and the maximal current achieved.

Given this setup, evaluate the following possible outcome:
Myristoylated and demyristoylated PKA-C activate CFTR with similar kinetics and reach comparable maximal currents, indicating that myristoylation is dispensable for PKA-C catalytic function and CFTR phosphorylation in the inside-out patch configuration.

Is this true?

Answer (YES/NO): NO